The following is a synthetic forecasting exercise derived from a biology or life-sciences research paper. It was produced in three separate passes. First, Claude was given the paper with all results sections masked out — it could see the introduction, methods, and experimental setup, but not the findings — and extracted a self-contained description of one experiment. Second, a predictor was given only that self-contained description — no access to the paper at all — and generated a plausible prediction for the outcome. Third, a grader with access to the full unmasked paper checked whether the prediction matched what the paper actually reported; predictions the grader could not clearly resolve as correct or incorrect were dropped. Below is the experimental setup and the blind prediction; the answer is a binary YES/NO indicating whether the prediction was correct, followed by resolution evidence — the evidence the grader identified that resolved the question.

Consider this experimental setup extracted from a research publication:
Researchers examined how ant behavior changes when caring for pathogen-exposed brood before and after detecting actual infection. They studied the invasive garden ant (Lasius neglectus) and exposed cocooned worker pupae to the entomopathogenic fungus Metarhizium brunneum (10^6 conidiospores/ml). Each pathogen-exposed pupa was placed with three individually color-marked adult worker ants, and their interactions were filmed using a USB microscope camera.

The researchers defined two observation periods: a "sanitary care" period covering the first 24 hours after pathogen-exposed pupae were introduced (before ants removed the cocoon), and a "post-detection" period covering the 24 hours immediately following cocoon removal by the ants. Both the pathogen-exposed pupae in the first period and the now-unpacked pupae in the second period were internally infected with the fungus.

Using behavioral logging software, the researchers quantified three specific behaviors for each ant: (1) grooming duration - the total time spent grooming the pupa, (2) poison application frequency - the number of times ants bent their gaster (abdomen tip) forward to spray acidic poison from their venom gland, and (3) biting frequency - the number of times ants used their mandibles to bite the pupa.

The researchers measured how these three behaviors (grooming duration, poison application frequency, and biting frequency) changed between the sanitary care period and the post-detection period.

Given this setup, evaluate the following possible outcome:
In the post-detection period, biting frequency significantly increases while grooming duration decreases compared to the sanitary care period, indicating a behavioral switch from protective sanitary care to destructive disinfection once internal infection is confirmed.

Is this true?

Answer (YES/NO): NO